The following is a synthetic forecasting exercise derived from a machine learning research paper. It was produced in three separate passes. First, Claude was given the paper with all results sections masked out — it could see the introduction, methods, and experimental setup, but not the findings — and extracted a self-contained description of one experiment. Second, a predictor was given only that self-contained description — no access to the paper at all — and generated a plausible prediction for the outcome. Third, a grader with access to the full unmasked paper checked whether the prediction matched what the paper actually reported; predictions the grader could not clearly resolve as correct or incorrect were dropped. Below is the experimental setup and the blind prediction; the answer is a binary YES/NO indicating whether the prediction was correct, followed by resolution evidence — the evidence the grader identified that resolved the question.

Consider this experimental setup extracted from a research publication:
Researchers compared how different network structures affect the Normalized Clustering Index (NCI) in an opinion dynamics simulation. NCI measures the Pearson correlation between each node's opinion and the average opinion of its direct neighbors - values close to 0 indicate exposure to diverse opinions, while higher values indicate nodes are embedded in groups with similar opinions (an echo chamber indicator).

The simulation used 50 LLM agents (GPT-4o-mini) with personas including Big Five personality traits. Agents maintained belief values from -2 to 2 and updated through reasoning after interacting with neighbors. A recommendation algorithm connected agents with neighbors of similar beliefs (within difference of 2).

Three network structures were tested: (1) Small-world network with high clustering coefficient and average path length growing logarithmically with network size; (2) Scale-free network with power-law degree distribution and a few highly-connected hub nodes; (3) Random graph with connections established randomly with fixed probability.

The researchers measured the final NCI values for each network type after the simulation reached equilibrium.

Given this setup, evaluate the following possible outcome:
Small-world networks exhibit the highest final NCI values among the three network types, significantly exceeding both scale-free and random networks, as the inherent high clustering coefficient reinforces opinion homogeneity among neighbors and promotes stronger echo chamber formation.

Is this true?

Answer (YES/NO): NO